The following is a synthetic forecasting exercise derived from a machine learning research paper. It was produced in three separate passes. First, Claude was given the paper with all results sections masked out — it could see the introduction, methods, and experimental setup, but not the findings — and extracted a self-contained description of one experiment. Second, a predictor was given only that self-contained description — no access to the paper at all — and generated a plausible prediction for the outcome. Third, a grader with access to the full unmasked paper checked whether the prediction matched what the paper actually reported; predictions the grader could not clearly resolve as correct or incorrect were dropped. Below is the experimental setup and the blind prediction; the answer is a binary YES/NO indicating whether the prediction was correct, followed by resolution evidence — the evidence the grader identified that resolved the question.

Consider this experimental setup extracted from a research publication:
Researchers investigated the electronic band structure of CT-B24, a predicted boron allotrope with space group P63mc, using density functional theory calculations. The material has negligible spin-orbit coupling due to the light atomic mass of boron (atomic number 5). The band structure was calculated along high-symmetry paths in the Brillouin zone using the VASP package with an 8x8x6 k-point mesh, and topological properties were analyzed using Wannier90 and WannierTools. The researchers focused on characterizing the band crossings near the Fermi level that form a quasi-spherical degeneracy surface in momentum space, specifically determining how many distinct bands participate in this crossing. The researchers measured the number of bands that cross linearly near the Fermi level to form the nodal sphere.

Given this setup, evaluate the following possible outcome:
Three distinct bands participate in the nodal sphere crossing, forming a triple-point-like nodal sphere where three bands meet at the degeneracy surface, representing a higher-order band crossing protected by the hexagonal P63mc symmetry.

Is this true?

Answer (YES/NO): NO